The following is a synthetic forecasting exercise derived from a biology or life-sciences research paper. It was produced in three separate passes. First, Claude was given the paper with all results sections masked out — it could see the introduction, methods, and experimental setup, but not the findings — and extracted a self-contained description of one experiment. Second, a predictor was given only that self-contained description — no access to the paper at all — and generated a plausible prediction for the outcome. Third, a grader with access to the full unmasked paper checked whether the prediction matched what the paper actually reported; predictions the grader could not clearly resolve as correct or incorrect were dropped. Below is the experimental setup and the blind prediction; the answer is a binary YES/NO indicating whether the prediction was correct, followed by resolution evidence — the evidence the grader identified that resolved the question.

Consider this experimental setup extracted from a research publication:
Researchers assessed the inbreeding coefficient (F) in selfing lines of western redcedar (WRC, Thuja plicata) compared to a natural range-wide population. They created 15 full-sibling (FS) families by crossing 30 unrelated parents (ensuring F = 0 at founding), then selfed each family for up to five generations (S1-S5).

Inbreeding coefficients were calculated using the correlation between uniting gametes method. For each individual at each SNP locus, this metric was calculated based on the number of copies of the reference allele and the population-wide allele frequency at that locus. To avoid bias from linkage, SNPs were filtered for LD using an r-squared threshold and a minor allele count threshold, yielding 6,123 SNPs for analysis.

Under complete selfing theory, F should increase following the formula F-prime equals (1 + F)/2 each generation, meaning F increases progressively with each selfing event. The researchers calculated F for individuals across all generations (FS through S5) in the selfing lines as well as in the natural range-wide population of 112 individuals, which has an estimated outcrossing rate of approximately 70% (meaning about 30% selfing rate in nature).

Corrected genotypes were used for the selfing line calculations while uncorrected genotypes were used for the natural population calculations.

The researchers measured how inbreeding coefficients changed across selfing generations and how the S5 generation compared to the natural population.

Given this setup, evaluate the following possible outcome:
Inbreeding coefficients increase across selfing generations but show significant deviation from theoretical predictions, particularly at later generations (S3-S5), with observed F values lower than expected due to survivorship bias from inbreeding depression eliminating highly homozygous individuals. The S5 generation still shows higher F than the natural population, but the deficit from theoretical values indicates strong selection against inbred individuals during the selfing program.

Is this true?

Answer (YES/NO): NO